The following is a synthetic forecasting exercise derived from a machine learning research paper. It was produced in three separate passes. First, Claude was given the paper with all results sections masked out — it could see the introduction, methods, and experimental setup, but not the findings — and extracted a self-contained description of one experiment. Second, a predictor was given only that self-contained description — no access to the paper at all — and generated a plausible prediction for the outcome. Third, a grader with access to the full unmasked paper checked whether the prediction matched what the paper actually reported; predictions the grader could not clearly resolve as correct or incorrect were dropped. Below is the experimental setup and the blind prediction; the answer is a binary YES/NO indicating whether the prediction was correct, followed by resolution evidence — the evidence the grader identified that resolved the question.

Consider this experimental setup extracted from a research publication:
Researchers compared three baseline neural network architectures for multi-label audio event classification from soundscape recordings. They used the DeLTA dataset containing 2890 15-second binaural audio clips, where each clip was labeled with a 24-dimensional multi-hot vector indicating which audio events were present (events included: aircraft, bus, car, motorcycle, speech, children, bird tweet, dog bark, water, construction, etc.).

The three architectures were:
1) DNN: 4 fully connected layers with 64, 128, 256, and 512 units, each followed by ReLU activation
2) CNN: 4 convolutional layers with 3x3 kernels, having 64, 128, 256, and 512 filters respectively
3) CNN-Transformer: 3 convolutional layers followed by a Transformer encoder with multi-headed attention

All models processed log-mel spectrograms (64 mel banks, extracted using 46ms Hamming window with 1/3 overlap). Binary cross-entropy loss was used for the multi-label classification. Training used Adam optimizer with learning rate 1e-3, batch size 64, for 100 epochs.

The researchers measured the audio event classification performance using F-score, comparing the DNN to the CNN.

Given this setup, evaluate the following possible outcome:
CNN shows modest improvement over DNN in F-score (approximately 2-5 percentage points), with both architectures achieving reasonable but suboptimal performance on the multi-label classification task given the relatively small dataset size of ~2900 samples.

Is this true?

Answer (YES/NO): NO